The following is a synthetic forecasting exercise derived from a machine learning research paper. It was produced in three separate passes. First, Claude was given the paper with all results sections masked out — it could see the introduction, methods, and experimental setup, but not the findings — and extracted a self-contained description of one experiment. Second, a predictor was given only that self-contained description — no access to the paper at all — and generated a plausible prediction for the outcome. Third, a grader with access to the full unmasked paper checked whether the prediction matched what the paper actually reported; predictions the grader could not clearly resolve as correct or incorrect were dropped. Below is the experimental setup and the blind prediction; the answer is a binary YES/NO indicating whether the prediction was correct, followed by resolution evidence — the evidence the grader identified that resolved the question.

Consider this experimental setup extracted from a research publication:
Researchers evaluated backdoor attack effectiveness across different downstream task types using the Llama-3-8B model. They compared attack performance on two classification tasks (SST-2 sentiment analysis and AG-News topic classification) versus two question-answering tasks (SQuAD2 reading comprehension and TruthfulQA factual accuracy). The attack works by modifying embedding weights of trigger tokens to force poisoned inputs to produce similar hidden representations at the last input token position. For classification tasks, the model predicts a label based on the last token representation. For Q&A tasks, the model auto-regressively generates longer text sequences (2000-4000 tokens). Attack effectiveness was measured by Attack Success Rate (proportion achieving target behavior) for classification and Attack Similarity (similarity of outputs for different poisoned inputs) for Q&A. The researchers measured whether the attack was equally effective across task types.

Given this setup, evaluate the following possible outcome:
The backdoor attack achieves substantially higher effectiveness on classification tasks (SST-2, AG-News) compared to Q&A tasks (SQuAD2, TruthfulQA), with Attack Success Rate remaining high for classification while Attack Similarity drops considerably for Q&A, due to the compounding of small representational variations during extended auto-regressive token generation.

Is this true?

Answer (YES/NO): NO